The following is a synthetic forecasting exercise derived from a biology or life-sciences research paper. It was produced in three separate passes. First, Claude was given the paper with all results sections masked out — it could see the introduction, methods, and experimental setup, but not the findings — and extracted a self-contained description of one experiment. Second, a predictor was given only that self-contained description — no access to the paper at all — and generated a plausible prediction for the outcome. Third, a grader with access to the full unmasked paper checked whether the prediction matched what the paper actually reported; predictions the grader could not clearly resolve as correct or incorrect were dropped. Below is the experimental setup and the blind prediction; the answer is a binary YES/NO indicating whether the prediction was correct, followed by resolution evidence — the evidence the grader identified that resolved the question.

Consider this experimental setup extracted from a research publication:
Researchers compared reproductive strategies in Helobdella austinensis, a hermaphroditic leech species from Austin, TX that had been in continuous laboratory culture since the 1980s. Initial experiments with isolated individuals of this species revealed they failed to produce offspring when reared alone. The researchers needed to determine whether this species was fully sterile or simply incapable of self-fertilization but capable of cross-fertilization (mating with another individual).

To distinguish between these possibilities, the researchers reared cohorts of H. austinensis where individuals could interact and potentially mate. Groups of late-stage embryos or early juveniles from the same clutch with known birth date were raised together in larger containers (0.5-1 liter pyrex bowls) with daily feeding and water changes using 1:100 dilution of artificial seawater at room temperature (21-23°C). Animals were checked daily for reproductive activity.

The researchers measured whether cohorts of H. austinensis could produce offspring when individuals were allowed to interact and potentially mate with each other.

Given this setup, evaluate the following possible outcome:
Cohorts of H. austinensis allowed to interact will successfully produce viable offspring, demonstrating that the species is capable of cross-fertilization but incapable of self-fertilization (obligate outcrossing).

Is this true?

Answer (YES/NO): YES